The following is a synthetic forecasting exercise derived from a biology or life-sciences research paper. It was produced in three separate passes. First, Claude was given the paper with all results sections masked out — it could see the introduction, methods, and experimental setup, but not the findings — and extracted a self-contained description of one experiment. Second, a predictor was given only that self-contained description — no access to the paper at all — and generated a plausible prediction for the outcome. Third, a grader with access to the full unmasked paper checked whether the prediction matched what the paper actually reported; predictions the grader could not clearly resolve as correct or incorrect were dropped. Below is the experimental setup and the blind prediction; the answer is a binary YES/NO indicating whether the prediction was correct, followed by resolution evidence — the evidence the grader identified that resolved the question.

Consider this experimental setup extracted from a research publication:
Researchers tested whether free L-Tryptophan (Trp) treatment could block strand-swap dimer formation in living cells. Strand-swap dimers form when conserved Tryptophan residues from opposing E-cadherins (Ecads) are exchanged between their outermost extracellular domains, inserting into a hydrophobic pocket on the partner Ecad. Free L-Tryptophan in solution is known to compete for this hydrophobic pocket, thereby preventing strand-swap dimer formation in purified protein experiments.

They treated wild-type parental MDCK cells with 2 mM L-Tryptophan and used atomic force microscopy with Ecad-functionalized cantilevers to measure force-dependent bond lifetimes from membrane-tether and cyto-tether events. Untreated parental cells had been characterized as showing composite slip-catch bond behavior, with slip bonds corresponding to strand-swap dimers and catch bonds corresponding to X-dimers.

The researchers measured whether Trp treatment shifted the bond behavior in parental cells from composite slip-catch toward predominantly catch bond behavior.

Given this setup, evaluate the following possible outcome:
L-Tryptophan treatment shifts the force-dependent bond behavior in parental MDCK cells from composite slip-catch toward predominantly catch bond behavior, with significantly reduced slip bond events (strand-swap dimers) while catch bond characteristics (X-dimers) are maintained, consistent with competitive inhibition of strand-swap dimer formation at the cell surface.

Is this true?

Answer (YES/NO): YES